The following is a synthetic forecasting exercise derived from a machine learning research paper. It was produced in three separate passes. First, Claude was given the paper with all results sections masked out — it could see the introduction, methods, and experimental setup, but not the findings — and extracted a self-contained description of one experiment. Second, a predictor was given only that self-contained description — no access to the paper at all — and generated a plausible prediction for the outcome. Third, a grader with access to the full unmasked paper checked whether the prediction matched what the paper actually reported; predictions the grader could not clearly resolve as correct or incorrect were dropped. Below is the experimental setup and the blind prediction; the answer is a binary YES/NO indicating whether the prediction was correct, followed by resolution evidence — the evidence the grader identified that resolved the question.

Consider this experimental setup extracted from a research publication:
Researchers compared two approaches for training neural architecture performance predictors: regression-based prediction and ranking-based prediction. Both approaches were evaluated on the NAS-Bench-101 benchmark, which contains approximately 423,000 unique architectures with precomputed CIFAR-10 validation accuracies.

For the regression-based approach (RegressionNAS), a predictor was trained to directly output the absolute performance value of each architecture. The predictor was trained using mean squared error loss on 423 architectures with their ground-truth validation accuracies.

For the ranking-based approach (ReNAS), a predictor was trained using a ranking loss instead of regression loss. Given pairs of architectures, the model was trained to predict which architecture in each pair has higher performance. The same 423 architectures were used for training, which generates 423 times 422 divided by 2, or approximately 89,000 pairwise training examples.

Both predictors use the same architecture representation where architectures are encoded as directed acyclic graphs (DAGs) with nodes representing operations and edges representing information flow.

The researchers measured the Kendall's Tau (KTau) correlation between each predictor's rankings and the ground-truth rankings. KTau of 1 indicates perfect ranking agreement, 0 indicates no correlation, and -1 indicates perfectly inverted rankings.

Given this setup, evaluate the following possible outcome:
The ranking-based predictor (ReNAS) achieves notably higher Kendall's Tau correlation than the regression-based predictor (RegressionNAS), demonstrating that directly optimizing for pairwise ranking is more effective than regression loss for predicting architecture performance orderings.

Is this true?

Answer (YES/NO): YES